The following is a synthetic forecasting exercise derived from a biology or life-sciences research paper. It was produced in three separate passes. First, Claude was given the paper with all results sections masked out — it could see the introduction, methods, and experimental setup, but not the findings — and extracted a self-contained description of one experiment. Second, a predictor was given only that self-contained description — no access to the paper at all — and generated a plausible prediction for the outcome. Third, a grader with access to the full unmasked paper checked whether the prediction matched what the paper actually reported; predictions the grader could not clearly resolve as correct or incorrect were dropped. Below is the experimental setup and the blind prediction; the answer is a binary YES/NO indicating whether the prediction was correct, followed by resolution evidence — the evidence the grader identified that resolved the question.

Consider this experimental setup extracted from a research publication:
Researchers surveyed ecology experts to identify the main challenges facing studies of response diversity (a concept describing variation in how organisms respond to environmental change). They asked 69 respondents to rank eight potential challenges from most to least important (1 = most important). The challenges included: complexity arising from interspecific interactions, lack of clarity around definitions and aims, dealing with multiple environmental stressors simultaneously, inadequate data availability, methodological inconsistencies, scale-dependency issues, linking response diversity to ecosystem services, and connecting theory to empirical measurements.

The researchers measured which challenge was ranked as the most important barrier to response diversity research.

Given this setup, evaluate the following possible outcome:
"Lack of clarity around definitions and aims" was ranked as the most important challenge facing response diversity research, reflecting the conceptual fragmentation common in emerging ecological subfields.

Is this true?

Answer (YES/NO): NO